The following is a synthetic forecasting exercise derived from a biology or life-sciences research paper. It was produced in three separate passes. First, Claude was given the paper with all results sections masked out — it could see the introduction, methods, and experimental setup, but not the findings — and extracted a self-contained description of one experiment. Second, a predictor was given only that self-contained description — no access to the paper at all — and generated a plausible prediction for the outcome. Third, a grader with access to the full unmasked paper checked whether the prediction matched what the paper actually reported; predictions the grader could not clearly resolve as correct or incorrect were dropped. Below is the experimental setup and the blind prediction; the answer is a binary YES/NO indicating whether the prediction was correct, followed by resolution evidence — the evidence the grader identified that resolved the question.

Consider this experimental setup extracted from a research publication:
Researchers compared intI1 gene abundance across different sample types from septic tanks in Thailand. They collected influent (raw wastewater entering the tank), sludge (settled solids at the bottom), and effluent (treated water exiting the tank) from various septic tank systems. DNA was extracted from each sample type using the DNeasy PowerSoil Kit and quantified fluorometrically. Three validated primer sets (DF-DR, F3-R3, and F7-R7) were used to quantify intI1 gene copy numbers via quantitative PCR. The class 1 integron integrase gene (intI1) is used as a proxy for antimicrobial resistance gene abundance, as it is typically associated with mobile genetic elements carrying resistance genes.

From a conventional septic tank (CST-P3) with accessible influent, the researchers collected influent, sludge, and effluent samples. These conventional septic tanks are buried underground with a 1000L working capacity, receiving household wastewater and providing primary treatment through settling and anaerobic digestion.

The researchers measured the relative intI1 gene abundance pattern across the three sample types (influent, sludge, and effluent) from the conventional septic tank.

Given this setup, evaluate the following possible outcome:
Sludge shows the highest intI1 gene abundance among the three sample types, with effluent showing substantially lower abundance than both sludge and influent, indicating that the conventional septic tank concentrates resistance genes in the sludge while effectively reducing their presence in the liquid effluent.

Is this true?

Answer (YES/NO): NO